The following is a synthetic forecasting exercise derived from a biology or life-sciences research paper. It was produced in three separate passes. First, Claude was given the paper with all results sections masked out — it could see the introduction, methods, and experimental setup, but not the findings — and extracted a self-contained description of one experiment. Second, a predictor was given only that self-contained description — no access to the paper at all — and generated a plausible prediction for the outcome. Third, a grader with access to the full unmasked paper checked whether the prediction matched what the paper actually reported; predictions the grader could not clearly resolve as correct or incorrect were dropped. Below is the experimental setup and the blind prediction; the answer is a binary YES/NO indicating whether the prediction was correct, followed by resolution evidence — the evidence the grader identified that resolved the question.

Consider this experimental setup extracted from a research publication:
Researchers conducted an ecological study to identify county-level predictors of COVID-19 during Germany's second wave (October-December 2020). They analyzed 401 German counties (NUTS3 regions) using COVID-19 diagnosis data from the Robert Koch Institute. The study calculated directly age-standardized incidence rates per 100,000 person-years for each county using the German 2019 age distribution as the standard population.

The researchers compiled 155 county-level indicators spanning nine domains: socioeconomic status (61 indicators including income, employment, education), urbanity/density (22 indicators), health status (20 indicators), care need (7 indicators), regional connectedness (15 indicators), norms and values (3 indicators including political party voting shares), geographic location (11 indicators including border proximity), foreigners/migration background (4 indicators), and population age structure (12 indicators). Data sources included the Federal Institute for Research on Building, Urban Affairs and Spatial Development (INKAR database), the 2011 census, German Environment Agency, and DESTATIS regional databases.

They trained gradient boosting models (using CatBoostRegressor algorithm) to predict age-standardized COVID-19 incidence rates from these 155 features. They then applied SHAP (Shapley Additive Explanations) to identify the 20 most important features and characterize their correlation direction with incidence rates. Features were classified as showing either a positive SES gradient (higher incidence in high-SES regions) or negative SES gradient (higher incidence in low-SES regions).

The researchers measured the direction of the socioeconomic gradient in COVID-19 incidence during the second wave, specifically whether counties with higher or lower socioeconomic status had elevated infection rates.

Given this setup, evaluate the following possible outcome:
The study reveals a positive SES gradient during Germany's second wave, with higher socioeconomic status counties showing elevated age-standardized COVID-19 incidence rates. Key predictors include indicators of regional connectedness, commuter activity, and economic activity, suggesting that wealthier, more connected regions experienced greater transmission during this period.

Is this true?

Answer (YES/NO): NO